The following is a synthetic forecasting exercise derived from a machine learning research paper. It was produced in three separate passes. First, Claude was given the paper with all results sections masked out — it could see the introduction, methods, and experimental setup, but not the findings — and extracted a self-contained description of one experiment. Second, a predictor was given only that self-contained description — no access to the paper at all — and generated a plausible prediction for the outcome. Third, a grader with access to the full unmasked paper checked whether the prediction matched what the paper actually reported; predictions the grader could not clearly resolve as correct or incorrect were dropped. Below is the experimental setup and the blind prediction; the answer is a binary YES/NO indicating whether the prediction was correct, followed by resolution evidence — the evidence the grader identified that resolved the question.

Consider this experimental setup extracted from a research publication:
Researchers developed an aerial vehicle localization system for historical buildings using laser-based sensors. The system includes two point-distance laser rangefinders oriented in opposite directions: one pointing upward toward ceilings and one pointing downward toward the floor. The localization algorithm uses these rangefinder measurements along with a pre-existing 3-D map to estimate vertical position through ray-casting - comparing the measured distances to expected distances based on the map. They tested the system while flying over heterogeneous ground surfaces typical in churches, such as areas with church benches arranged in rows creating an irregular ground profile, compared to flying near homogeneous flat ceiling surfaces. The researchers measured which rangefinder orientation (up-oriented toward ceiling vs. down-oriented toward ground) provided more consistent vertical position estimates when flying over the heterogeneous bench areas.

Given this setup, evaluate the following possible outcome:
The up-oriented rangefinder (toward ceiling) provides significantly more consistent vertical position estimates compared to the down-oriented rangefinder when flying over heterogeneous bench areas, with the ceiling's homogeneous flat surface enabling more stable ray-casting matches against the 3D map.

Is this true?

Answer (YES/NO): YES